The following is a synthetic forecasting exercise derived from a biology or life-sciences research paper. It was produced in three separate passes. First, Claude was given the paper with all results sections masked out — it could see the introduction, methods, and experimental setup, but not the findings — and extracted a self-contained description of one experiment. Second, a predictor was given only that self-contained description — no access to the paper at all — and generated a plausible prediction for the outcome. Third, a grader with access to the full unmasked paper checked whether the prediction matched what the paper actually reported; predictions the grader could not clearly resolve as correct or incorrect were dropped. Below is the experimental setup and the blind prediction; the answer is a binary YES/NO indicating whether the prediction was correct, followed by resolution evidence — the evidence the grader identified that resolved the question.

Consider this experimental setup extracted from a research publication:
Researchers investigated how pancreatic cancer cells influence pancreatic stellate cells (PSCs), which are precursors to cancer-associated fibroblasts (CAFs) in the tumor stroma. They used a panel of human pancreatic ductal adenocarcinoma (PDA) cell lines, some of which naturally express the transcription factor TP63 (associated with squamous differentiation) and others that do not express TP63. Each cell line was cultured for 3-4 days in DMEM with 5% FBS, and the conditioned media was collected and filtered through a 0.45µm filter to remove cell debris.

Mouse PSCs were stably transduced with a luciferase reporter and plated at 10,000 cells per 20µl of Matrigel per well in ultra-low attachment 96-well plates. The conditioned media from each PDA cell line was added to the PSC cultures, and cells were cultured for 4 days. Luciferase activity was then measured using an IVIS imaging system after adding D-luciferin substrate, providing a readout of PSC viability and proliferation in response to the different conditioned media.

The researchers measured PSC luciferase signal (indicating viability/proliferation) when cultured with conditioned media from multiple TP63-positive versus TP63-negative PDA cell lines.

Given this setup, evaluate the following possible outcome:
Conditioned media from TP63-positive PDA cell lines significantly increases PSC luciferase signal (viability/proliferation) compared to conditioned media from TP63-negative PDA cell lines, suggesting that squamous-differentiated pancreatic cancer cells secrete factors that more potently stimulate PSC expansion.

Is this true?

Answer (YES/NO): YES